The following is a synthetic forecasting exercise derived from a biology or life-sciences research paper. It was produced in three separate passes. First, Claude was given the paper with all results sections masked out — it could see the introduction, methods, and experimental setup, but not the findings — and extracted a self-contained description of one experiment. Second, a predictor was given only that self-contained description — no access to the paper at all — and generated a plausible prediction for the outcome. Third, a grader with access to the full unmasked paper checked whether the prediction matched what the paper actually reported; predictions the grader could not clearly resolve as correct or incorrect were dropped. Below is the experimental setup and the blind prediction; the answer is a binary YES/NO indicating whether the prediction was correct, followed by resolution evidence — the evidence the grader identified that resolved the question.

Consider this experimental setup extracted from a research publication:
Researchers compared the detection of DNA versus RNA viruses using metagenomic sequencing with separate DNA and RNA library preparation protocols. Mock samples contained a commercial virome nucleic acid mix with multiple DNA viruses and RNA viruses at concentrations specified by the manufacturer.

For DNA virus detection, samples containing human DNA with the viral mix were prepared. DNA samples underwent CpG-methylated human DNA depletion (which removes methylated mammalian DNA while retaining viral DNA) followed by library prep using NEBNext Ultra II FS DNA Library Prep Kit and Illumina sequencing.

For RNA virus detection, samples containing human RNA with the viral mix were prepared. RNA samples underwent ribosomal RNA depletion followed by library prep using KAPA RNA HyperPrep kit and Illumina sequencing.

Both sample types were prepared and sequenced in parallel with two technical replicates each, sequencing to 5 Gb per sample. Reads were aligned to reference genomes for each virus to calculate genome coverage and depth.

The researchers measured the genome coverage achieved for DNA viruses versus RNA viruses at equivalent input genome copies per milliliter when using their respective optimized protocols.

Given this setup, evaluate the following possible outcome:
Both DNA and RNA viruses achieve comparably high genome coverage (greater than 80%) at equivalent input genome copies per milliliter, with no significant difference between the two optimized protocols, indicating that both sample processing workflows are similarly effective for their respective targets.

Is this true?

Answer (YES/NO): NO